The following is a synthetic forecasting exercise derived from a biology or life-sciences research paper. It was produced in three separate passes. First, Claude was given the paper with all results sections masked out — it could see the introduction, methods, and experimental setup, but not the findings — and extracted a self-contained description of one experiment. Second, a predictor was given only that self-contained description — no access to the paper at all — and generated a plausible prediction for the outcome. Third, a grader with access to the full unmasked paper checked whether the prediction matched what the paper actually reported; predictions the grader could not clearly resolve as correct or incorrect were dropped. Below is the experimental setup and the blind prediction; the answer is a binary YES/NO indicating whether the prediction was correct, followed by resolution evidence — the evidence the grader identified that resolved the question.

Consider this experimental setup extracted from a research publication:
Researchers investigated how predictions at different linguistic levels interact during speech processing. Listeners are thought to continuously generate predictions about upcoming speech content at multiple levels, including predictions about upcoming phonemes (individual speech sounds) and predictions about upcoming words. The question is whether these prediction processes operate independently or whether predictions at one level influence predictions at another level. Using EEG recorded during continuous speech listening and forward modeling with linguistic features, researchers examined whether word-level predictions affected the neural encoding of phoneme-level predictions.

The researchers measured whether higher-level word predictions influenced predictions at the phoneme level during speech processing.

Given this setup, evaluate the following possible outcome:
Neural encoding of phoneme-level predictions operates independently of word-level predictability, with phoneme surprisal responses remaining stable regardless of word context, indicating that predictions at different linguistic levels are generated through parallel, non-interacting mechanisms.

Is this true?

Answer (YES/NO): NO